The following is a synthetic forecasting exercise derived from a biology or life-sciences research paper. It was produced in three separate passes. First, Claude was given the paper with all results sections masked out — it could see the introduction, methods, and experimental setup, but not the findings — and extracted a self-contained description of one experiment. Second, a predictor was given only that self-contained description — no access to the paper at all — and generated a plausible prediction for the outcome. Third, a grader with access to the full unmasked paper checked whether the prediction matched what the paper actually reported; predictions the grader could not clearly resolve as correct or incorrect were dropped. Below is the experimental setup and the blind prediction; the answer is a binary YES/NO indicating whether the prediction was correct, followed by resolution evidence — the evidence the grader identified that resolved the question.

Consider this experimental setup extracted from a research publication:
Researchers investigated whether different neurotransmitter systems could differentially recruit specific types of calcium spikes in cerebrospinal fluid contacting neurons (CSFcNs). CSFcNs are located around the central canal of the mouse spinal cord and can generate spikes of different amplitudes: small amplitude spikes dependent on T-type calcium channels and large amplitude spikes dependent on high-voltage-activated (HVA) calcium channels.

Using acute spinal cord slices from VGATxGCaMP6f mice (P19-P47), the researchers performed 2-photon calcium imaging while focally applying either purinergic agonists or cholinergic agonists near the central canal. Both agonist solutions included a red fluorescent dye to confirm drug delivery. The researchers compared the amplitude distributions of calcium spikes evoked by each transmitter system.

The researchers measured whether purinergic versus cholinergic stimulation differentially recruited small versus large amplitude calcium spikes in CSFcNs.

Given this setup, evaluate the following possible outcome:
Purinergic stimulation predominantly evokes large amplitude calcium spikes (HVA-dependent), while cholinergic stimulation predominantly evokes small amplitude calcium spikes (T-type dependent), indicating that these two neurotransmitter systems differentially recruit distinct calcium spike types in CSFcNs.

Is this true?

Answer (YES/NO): NO